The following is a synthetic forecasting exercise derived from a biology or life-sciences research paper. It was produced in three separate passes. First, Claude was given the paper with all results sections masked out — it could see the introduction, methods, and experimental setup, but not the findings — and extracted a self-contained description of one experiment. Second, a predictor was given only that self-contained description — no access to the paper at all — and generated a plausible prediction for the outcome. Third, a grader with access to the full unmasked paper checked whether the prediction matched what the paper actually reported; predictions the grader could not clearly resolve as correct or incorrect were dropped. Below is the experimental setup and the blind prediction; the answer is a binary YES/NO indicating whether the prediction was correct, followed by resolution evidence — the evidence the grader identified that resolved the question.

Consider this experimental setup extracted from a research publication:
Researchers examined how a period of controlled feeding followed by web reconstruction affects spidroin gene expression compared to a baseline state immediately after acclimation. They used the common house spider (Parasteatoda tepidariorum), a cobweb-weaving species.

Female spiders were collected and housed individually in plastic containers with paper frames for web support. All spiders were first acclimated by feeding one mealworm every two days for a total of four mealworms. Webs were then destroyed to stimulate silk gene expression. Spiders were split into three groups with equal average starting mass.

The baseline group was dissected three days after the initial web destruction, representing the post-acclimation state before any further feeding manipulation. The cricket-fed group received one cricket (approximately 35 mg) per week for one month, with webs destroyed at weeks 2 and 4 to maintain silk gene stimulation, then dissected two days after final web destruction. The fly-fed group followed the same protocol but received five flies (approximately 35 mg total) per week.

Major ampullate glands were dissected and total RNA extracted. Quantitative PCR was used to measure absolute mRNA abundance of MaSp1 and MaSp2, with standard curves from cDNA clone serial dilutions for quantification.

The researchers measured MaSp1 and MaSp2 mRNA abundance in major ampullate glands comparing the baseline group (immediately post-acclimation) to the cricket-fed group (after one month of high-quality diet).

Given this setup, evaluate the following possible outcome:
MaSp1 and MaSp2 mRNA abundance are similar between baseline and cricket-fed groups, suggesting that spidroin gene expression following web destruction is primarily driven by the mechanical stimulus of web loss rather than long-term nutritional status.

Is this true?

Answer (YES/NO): YES